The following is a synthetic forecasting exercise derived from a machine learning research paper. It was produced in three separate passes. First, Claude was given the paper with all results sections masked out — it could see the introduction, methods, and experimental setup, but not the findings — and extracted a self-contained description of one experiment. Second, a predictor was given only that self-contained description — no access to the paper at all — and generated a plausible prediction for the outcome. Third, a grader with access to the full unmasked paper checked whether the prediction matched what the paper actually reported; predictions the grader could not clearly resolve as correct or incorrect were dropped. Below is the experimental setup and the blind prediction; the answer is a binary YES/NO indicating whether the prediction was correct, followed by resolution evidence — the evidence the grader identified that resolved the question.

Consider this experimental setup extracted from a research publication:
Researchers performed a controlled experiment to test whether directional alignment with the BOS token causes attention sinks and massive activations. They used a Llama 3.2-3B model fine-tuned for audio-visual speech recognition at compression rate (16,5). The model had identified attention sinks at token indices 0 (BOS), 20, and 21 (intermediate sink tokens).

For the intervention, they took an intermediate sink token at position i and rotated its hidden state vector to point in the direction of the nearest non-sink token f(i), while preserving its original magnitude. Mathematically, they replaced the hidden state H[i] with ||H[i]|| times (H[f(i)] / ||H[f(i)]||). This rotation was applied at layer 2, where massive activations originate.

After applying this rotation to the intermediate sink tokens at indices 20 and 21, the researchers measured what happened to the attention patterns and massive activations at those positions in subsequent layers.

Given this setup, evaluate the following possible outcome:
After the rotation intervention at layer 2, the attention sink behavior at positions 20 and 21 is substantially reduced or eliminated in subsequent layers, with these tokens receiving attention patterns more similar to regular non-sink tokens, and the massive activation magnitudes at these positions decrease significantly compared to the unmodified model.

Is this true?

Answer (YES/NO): YES